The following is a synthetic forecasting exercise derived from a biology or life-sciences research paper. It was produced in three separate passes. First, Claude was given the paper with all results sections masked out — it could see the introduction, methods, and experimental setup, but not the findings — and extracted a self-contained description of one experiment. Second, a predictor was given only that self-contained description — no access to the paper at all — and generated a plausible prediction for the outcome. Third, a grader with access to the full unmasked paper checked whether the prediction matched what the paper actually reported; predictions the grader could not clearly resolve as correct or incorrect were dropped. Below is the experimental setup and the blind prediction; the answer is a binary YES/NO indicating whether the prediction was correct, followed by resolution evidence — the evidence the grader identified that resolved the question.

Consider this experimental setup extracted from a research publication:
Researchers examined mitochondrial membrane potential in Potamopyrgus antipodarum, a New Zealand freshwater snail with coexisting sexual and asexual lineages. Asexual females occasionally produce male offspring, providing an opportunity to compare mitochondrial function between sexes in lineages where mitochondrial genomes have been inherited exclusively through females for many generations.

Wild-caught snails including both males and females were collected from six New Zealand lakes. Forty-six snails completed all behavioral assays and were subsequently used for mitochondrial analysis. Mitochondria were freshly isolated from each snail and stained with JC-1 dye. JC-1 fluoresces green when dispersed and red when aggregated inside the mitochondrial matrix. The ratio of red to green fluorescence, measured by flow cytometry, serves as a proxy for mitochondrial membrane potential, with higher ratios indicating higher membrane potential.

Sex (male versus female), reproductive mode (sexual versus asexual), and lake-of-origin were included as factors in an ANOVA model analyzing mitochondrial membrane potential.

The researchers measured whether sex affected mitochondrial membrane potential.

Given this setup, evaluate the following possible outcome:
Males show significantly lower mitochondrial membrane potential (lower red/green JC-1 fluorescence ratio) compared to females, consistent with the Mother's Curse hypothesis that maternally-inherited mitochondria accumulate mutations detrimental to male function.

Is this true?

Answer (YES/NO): NO